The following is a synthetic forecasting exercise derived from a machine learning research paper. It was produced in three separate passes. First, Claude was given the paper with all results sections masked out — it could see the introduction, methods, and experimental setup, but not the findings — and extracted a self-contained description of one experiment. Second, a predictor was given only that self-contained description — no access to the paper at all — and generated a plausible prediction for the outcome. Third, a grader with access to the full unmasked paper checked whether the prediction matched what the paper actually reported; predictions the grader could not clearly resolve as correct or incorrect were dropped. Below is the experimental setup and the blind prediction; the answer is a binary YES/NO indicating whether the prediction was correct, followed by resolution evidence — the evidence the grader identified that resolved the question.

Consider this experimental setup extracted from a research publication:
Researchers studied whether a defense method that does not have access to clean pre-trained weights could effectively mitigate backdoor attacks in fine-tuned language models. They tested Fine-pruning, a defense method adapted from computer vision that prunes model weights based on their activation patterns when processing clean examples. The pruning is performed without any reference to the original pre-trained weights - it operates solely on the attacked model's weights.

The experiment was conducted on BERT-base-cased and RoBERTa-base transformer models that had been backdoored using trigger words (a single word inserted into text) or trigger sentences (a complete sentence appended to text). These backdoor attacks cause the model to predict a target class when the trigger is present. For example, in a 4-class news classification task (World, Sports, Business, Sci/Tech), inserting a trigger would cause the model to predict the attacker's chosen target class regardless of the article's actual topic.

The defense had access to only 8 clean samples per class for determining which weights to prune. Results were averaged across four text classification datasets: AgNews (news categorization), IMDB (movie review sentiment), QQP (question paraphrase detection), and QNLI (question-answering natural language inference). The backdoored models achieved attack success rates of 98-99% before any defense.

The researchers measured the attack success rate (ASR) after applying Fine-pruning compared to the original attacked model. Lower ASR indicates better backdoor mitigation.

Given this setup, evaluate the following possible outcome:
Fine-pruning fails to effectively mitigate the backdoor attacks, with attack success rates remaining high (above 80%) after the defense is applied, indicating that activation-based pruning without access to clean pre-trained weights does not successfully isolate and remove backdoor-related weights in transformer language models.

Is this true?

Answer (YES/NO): NO